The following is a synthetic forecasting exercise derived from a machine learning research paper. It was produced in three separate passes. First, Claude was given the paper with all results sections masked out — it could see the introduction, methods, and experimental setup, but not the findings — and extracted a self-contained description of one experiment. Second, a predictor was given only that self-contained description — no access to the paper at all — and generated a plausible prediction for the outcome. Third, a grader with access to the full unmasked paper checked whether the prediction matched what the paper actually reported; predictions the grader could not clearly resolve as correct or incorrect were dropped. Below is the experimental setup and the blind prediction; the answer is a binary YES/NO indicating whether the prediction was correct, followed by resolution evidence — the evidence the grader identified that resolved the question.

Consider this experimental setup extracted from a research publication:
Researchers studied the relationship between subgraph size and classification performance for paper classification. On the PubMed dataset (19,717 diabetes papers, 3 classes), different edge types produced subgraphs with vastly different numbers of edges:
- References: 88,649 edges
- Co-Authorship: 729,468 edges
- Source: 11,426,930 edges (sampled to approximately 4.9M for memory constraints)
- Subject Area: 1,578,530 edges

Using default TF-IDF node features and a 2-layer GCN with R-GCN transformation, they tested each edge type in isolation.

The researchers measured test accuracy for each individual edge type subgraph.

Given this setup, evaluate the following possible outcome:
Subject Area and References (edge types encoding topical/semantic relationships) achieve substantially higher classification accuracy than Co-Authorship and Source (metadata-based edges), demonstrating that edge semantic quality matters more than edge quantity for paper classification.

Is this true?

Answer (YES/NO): NO